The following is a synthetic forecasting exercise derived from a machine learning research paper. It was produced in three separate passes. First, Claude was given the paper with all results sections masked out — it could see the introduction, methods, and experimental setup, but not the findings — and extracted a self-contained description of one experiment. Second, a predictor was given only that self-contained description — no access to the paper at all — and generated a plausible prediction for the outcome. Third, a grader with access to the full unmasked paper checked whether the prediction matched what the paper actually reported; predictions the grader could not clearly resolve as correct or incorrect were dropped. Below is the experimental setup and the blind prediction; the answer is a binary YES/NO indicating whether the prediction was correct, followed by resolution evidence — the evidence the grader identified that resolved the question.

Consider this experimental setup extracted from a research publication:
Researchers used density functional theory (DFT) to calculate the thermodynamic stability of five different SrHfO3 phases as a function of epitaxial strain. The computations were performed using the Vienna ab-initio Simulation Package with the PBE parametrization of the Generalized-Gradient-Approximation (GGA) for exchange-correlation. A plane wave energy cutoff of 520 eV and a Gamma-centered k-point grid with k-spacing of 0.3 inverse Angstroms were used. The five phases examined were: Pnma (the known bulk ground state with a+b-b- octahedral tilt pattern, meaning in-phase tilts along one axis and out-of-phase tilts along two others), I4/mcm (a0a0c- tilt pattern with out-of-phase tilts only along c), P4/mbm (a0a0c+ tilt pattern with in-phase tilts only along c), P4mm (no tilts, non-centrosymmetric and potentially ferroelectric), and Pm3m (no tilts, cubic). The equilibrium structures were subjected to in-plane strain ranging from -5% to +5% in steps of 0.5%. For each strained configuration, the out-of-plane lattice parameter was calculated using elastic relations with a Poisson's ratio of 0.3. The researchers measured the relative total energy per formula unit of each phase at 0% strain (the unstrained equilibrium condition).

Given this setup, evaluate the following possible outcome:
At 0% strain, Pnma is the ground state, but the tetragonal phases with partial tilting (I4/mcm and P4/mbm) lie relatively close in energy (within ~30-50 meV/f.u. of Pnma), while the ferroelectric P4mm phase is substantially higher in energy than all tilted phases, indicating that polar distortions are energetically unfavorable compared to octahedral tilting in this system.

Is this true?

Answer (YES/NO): NO